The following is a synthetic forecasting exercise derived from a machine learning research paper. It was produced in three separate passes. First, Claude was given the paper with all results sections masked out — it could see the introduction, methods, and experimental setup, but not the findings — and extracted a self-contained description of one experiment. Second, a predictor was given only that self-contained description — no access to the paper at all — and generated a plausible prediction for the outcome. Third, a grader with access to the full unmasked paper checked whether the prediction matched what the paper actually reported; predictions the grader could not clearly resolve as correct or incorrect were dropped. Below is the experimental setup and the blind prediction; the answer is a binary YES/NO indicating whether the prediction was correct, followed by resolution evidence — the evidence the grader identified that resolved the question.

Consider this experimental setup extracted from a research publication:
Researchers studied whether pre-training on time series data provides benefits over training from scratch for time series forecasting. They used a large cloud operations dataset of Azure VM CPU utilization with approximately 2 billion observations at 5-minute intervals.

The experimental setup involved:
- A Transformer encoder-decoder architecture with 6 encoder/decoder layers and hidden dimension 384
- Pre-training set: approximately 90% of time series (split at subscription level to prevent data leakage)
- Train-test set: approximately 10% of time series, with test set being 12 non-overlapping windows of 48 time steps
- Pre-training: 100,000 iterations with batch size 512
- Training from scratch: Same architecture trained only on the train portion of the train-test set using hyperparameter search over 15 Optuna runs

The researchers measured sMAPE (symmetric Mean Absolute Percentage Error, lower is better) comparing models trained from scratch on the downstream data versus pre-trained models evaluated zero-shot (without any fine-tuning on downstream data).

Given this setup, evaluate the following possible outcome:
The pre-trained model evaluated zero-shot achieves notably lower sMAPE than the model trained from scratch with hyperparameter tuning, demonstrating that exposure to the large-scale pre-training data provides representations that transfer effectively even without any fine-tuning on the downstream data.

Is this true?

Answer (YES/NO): YES